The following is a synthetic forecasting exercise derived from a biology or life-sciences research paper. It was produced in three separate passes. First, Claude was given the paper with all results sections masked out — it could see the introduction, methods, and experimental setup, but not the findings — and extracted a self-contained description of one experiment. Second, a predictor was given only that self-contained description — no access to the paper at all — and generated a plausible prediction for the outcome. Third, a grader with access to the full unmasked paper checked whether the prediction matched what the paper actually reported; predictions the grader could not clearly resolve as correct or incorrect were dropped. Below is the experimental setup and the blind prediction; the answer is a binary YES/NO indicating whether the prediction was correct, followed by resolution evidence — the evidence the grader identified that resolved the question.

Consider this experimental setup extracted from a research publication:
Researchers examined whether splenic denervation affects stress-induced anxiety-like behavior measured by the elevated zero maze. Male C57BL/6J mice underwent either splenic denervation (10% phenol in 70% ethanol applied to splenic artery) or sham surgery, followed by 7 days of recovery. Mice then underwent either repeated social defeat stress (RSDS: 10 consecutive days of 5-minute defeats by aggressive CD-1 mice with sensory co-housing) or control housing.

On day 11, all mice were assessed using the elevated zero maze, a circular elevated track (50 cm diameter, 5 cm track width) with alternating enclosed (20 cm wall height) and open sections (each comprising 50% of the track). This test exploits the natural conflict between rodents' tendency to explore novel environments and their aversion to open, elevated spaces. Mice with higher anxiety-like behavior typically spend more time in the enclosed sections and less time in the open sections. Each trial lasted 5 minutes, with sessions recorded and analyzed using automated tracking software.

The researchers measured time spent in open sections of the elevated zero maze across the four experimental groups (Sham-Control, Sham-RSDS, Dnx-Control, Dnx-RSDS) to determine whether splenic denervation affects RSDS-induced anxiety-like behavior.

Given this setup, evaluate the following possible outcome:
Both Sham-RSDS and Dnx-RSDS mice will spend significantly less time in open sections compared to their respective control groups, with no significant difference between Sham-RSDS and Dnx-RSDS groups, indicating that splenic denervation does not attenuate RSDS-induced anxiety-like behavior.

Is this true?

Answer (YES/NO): YES